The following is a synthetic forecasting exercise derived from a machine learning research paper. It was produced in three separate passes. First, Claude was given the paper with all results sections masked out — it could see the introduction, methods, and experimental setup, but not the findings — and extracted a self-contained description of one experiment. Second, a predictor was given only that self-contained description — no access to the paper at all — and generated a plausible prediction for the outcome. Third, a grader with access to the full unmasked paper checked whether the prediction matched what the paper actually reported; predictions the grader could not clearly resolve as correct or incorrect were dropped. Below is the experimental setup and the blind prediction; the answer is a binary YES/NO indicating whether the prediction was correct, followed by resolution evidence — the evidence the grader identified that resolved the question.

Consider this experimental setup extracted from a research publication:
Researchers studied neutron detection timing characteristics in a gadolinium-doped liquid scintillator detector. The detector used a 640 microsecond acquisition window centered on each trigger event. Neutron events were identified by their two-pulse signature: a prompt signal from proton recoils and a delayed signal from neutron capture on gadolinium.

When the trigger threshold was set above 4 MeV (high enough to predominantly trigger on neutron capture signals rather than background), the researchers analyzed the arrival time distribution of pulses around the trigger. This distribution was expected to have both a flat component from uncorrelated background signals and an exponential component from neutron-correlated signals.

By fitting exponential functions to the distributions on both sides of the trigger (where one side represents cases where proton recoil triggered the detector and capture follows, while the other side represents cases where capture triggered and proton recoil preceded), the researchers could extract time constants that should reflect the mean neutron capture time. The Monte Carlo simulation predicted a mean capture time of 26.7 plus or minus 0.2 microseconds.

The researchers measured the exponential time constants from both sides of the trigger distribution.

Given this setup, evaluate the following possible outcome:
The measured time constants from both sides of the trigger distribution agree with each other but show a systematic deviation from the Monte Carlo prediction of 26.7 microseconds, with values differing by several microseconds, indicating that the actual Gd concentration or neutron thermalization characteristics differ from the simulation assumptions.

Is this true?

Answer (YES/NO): NO